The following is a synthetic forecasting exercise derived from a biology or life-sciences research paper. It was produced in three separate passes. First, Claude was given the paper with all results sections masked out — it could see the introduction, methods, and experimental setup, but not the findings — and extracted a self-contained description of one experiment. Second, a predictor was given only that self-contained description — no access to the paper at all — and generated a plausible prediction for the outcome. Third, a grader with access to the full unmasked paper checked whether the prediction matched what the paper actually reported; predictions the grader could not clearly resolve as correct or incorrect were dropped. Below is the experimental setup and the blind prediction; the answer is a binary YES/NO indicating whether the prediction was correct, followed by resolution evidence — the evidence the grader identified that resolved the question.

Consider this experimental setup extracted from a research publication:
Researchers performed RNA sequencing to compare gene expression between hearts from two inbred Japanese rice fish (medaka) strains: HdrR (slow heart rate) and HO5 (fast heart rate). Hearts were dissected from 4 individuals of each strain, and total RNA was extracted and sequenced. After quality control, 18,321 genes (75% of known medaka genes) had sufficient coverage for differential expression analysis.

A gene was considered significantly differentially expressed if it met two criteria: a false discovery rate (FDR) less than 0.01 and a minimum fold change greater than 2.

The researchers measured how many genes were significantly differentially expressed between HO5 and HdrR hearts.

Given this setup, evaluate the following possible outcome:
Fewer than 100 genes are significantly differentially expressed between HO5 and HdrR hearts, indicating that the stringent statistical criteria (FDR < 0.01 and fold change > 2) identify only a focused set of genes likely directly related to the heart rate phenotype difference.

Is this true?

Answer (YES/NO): NO